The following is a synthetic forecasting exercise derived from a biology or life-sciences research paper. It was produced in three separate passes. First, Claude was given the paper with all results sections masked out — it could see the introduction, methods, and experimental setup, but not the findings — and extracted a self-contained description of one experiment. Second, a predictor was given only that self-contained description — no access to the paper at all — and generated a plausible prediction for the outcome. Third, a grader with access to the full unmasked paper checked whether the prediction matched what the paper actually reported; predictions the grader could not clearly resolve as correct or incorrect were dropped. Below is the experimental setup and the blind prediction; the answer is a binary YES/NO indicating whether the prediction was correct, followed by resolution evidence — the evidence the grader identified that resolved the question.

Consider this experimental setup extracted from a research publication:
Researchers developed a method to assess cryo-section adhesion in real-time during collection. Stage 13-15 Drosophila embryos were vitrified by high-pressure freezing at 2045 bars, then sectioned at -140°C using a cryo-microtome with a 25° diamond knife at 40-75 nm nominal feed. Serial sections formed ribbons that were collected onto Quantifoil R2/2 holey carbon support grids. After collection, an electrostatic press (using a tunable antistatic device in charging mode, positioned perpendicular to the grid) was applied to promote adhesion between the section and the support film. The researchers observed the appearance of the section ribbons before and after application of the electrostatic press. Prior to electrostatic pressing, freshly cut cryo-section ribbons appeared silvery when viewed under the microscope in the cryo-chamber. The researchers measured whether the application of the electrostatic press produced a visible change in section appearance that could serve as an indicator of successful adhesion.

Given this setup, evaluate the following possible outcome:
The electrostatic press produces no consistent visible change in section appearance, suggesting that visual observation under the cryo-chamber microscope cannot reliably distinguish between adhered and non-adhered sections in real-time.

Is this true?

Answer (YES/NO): NO